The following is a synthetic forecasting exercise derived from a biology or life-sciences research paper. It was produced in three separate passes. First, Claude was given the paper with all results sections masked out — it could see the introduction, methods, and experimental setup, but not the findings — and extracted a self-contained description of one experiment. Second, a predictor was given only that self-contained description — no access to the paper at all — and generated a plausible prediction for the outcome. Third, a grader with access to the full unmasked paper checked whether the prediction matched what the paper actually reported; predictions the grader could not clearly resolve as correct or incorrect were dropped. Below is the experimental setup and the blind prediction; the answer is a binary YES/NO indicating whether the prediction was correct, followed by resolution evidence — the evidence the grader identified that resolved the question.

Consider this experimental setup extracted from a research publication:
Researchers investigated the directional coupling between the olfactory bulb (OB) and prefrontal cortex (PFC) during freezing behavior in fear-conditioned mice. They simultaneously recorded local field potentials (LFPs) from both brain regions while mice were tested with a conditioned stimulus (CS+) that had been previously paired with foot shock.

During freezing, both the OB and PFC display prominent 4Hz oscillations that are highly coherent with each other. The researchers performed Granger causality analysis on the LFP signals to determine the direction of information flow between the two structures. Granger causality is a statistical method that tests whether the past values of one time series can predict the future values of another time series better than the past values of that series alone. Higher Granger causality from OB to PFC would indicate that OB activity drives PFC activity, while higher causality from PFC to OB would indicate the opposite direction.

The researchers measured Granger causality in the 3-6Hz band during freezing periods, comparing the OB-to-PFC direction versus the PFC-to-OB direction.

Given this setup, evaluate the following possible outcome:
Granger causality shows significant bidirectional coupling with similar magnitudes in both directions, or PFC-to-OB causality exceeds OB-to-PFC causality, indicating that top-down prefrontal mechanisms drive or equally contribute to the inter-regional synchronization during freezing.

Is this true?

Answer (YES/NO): NO